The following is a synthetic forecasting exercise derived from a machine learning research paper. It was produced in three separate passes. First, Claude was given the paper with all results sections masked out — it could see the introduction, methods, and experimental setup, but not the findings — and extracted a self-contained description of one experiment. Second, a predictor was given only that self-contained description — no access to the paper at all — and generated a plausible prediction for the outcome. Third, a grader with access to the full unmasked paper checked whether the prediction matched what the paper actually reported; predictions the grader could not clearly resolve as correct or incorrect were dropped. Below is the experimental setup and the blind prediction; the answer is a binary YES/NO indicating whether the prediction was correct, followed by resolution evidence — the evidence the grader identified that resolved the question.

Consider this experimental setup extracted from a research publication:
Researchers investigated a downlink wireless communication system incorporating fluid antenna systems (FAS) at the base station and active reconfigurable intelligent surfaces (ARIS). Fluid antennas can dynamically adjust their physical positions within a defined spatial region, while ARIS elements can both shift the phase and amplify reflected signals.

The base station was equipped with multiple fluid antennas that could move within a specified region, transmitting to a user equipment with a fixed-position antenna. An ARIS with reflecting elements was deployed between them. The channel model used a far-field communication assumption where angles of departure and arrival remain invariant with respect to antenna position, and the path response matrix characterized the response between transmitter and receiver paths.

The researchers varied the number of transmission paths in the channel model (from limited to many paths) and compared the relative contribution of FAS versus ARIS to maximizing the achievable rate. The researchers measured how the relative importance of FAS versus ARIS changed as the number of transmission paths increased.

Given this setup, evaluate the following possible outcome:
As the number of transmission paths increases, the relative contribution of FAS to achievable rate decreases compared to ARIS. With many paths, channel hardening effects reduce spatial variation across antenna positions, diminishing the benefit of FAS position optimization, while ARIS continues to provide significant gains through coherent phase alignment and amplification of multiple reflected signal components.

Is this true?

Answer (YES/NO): YES